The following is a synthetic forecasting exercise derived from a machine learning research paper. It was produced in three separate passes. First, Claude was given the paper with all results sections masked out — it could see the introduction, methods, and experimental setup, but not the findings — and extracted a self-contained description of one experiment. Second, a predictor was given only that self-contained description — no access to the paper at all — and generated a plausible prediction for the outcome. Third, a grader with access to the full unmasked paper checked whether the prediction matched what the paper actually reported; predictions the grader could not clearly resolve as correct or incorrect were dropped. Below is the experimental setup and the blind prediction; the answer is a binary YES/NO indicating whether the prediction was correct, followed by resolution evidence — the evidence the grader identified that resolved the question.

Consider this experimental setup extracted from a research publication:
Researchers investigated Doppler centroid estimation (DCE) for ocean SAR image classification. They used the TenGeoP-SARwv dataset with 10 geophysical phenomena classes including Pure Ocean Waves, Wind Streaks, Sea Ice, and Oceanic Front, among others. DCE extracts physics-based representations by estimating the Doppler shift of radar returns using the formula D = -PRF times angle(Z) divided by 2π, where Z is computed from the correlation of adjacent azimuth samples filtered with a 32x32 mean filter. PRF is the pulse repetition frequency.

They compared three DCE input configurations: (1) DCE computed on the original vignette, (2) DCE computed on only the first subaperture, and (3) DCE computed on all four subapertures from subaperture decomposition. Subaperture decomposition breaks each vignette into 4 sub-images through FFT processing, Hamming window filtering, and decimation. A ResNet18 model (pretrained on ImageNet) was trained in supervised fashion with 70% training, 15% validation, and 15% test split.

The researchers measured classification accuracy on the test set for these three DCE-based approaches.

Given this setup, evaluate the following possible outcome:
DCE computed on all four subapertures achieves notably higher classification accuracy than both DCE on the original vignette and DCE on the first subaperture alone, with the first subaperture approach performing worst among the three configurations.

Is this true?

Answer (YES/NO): YES